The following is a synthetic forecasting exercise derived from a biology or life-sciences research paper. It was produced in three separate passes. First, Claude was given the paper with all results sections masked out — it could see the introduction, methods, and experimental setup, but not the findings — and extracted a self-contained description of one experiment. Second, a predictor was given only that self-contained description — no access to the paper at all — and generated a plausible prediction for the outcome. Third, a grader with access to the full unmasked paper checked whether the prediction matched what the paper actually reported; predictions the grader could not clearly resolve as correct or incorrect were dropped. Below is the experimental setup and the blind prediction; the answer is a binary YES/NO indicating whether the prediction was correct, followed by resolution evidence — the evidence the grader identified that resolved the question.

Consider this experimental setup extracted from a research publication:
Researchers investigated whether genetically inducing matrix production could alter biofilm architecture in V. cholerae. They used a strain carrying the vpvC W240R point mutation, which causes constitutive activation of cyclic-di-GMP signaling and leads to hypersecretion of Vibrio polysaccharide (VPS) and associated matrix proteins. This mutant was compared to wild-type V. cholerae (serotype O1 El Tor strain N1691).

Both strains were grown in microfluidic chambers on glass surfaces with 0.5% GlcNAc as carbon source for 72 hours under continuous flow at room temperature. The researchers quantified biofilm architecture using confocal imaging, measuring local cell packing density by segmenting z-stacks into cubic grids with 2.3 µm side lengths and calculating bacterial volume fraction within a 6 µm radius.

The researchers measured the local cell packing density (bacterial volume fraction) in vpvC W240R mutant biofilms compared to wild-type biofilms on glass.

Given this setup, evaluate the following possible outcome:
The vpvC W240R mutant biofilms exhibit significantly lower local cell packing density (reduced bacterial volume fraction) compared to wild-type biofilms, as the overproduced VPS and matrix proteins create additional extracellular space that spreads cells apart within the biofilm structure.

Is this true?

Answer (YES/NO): NO